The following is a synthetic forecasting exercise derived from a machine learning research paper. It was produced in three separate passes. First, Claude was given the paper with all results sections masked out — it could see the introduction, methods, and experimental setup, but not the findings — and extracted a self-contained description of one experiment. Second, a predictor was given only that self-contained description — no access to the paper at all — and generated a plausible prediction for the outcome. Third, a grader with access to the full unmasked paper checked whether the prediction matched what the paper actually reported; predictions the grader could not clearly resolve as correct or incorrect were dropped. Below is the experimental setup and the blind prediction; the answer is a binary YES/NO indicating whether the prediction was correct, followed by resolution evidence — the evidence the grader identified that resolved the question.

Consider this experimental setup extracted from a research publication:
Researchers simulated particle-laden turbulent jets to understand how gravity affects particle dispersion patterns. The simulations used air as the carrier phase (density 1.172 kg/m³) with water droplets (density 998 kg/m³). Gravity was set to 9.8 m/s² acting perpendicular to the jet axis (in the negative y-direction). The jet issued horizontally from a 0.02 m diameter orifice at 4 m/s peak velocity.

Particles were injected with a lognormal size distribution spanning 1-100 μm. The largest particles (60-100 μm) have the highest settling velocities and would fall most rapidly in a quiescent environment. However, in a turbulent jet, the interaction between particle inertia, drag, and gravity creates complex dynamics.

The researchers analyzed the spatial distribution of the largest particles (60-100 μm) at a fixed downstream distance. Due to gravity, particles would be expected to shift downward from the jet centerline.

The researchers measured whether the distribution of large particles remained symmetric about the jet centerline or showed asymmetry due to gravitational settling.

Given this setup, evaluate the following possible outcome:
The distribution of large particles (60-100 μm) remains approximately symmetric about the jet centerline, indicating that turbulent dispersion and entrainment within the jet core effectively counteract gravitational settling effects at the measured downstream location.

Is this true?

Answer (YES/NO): NO